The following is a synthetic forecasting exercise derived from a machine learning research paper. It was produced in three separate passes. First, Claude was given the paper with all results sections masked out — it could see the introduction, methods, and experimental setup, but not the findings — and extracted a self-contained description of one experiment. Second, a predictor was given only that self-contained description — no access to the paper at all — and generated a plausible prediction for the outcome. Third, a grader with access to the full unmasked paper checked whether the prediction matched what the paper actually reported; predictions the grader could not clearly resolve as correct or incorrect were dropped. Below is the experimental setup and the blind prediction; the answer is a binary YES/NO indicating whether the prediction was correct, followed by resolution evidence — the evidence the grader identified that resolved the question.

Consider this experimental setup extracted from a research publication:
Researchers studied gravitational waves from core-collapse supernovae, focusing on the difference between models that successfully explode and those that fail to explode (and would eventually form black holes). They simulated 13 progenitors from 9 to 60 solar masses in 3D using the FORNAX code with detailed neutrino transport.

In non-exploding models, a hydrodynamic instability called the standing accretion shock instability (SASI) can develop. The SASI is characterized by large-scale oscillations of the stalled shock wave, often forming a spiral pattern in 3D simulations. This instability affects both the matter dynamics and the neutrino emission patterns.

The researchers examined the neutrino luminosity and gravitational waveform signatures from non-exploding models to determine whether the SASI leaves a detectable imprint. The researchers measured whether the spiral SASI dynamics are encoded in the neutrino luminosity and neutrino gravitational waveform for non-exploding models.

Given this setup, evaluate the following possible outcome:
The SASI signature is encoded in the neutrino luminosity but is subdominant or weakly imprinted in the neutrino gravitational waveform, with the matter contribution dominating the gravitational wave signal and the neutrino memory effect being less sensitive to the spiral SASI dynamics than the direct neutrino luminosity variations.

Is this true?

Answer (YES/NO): NO